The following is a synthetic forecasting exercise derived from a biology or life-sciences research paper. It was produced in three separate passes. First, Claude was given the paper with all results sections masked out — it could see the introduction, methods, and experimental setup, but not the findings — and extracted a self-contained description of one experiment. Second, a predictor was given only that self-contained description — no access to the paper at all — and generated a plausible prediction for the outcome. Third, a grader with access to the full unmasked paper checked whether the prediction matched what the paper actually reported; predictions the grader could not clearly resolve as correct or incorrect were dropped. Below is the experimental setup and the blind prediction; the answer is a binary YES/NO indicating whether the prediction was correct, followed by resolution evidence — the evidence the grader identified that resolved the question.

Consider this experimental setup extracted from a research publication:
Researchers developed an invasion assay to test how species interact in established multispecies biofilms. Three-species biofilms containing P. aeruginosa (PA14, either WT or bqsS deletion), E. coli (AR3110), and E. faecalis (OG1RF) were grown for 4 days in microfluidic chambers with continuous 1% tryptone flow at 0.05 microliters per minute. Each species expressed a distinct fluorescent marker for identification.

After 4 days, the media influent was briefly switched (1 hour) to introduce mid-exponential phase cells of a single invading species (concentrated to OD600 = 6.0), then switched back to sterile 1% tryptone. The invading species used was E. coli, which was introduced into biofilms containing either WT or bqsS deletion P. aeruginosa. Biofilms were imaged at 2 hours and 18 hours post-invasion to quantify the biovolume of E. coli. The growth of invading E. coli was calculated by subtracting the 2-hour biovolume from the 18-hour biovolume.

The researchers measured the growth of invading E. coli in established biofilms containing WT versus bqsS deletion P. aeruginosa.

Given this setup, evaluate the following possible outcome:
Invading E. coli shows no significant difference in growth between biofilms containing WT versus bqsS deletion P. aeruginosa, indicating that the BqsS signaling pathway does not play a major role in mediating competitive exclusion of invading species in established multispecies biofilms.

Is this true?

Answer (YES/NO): NO